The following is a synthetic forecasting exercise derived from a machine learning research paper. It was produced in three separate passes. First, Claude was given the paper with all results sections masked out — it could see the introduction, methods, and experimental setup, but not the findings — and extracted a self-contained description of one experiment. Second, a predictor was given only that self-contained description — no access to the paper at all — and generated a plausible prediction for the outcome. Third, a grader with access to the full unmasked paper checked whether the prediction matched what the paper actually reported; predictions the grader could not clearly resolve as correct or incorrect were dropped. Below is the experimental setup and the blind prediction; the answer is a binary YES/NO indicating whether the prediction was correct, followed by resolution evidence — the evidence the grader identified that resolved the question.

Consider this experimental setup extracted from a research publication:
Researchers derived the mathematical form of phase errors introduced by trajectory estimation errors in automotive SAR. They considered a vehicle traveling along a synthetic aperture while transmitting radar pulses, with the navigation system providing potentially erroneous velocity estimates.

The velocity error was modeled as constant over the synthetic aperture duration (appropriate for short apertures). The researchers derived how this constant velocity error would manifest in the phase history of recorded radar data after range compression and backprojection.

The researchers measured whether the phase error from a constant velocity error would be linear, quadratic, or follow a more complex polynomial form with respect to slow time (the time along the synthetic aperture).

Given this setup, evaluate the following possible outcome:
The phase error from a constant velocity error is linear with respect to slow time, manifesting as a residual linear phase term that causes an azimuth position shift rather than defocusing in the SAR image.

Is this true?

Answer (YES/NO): NO